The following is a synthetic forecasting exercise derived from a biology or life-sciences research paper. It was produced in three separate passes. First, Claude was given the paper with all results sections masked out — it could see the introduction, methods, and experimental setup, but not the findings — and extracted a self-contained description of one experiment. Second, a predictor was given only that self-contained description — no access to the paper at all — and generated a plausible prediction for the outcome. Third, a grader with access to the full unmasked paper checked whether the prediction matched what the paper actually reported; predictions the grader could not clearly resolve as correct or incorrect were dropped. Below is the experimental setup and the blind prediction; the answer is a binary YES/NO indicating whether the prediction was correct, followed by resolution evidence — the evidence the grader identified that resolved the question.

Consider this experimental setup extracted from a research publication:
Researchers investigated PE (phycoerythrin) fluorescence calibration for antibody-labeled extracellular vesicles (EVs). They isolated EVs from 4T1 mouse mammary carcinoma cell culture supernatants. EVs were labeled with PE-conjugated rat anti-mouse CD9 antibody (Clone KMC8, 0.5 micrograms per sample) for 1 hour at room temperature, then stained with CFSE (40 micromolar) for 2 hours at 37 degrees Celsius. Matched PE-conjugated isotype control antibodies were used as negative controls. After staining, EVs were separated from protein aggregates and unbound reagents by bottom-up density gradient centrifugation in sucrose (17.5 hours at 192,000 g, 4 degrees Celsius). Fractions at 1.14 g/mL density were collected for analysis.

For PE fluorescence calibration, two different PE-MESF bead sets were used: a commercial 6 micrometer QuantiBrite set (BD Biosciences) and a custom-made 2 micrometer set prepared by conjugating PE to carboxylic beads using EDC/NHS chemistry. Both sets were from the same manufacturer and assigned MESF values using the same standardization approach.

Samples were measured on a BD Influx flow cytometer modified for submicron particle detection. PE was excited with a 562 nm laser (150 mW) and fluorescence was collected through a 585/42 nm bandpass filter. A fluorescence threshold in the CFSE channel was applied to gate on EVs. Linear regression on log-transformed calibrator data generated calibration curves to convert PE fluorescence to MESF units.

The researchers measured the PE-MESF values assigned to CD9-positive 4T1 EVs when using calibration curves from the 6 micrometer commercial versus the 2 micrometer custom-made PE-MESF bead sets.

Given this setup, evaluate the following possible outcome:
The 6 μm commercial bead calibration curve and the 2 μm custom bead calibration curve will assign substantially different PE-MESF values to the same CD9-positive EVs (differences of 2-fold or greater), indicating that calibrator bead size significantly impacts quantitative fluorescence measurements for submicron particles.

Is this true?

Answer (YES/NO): YES